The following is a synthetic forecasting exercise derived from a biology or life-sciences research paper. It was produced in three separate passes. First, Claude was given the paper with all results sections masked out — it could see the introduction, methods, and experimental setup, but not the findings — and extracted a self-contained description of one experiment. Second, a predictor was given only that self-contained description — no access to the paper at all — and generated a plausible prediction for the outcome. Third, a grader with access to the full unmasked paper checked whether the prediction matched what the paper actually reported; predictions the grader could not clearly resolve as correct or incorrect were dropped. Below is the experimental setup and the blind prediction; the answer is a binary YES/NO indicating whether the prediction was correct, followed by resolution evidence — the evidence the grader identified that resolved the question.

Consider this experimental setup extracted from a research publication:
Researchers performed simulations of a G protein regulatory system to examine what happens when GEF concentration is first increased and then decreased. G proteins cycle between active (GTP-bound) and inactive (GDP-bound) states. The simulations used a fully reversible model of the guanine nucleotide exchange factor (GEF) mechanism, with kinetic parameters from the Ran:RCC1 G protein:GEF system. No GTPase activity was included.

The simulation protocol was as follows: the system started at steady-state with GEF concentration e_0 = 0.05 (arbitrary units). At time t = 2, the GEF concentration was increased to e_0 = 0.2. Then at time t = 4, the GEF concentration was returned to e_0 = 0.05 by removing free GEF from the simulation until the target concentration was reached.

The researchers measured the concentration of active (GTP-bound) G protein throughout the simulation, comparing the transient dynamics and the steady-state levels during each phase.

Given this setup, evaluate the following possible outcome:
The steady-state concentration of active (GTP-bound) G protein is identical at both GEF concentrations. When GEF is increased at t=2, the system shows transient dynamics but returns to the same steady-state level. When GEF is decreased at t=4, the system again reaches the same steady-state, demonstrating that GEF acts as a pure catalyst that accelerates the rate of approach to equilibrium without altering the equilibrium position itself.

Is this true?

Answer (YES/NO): NO